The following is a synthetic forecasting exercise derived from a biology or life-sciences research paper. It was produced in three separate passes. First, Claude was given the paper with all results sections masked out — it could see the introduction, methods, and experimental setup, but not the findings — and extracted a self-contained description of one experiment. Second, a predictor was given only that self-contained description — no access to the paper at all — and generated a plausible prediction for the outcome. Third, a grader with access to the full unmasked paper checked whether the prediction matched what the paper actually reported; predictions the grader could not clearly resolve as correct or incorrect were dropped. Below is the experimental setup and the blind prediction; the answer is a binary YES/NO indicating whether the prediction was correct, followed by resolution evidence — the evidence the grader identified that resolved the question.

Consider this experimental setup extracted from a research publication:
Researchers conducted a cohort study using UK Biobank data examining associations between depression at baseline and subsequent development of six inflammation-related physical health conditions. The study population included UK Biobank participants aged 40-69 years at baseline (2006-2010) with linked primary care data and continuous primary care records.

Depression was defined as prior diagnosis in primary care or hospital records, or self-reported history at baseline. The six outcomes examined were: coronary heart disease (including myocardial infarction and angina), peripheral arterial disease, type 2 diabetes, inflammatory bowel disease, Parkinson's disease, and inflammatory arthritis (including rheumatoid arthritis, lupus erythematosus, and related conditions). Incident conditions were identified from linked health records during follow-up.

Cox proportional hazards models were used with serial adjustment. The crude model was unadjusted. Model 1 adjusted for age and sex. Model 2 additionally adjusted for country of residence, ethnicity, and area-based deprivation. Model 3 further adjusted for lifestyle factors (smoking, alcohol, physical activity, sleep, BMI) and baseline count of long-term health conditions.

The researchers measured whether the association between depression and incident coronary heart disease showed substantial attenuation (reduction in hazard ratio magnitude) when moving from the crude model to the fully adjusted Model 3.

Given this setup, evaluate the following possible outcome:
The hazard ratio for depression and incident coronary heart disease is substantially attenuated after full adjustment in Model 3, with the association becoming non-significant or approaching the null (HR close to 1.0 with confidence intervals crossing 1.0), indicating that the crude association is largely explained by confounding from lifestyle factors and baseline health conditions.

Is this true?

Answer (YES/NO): YES